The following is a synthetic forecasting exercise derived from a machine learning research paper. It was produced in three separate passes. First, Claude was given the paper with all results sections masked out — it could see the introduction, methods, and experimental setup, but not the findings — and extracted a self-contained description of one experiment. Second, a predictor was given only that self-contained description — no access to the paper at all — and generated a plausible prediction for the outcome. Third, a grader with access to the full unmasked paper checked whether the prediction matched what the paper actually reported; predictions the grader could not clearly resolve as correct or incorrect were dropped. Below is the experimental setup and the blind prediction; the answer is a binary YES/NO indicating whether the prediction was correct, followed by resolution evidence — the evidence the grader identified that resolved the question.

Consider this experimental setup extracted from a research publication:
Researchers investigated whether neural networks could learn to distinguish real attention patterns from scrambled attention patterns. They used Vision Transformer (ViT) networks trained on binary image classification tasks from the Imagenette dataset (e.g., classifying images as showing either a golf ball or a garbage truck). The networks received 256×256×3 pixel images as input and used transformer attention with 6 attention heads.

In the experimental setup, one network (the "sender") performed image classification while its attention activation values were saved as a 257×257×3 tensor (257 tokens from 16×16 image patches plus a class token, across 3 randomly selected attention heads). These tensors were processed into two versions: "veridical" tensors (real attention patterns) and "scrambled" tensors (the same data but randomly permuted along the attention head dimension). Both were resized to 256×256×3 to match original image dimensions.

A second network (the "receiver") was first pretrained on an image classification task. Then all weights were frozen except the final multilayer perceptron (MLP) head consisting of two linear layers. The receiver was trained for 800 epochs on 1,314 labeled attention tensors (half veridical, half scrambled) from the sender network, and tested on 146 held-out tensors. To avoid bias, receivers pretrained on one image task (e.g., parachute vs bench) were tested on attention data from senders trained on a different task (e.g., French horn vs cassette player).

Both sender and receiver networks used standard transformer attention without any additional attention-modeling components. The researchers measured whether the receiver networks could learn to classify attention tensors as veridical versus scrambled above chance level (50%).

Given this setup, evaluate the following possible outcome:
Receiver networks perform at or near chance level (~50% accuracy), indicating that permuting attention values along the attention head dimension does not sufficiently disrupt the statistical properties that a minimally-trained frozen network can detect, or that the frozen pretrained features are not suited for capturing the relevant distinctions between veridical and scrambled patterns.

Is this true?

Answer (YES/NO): YES